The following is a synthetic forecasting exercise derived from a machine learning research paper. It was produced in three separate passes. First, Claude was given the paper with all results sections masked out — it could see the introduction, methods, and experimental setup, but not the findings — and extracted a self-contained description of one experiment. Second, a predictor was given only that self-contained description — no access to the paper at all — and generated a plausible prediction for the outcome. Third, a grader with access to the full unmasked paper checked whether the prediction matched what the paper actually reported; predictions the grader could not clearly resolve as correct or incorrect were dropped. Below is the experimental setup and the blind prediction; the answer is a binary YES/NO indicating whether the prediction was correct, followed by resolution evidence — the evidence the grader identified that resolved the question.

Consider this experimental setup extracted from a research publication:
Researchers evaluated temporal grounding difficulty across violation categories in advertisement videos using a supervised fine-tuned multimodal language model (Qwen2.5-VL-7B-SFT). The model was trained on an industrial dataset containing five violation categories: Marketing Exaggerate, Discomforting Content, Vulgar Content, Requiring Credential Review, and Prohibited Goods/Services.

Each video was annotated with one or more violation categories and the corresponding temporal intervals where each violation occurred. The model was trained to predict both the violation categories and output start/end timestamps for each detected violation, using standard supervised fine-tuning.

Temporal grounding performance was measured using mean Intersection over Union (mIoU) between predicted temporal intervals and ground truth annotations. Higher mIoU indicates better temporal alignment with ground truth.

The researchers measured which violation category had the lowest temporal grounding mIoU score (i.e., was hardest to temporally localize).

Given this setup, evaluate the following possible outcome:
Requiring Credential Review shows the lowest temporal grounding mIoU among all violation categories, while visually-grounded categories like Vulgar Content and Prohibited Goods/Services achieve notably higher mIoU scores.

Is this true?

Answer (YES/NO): NO